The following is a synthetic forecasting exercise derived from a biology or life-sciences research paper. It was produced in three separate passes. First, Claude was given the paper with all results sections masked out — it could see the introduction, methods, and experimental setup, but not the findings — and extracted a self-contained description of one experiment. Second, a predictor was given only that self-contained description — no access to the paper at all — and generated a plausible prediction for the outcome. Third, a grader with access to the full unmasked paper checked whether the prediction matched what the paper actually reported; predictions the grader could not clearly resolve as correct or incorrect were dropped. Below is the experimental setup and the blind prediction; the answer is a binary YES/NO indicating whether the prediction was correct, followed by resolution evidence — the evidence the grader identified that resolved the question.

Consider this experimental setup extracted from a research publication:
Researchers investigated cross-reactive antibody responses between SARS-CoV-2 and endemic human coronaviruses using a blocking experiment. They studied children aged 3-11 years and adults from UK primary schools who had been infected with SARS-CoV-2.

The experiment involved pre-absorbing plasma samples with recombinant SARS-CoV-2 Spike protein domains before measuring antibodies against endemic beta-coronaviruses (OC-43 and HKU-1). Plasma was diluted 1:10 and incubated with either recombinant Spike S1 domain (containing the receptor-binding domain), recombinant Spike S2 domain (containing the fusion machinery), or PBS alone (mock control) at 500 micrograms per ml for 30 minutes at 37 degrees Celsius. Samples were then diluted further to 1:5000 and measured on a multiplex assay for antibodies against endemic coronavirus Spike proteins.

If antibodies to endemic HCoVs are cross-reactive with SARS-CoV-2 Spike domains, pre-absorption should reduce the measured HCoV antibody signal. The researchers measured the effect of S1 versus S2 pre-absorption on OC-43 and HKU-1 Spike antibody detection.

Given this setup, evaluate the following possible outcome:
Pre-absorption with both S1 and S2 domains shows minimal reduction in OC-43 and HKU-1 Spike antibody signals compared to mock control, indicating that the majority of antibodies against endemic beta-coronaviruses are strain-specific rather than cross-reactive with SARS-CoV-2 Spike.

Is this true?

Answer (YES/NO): NO